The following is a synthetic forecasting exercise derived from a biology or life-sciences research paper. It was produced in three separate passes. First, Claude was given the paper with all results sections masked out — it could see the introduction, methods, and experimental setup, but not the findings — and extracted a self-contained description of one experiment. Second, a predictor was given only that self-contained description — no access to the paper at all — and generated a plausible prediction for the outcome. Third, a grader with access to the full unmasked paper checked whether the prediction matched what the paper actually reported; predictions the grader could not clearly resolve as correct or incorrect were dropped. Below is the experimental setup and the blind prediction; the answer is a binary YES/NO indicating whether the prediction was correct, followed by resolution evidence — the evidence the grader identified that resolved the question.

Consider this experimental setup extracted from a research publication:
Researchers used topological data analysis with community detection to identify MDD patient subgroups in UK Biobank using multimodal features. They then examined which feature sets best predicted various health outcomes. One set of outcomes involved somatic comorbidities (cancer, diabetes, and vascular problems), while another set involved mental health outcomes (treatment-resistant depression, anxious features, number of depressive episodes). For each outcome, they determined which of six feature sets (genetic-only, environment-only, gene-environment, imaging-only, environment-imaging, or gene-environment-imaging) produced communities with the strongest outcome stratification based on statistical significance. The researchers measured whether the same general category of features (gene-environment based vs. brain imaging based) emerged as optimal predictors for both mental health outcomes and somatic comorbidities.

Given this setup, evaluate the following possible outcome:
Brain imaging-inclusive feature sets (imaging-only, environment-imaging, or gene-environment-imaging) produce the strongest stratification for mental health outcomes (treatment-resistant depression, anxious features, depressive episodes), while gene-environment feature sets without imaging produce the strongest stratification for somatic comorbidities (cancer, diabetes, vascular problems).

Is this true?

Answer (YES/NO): NO